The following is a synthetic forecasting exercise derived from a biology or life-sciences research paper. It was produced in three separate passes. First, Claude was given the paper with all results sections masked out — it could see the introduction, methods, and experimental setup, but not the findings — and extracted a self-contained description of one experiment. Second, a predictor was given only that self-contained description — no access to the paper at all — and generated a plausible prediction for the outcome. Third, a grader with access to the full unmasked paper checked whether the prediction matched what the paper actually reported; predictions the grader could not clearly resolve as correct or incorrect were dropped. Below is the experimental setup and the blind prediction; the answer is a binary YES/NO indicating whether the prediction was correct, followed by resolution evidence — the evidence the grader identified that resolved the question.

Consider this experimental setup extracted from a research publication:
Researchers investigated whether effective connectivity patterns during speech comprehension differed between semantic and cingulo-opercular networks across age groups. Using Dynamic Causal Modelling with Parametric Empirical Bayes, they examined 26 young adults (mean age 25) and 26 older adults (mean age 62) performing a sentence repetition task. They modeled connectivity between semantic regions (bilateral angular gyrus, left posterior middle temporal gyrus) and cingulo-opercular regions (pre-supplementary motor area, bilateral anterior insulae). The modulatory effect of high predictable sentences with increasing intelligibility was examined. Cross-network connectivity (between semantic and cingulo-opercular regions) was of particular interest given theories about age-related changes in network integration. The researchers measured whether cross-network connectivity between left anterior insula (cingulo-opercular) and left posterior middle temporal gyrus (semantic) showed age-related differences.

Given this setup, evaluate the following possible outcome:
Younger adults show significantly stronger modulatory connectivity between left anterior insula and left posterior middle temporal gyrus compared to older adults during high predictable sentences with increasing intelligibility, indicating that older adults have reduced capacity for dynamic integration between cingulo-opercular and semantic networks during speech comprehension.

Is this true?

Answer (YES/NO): YES